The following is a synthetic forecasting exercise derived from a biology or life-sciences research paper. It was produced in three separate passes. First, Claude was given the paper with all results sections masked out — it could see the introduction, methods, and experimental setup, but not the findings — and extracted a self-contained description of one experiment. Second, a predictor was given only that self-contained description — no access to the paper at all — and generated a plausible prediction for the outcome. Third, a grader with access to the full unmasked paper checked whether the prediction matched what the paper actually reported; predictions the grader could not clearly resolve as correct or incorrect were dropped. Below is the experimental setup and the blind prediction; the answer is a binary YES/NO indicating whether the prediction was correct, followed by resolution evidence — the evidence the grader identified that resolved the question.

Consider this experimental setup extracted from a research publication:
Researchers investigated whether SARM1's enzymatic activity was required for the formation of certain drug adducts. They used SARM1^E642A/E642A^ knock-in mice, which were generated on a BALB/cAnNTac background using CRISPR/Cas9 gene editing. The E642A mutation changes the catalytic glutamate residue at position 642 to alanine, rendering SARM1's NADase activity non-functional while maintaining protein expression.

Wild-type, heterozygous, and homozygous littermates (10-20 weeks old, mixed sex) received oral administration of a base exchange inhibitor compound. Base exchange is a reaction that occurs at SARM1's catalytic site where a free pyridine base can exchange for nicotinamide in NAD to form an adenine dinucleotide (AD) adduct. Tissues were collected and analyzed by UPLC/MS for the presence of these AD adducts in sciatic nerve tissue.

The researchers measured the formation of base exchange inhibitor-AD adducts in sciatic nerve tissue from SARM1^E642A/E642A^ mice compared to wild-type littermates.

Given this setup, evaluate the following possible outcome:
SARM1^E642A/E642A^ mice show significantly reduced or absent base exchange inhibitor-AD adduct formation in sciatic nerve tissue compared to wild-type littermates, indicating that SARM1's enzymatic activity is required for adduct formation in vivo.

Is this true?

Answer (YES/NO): YES